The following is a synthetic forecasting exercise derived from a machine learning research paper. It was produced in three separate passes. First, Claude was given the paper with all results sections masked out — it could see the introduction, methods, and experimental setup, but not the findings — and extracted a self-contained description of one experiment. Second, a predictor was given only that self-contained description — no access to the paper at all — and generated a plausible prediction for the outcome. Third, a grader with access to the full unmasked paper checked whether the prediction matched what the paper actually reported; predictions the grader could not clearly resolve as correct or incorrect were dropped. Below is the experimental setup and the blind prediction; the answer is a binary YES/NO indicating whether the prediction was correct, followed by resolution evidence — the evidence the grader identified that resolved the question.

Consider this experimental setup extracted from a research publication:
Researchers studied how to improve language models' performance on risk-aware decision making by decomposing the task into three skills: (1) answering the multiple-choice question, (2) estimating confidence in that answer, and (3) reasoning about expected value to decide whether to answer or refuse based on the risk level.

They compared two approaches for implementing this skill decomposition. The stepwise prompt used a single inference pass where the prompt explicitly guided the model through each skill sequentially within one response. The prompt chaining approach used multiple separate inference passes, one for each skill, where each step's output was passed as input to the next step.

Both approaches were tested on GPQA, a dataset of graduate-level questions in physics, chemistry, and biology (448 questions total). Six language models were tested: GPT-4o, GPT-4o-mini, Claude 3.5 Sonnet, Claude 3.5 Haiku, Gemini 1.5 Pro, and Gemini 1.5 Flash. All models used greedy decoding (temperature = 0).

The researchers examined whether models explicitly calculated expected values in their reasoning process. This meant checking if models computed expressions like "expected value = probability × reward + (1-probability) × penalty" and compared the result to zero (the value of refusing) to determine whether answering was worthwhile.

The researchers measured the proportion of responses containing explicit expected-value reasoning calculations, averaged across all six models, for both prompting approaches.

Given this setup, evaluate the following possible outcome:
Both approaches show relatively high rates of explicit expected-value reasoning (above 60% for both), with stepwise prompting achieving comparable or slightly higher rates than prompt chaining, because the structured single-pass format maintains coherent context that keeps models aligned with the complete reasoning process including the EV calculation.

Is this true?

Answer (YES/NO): NO